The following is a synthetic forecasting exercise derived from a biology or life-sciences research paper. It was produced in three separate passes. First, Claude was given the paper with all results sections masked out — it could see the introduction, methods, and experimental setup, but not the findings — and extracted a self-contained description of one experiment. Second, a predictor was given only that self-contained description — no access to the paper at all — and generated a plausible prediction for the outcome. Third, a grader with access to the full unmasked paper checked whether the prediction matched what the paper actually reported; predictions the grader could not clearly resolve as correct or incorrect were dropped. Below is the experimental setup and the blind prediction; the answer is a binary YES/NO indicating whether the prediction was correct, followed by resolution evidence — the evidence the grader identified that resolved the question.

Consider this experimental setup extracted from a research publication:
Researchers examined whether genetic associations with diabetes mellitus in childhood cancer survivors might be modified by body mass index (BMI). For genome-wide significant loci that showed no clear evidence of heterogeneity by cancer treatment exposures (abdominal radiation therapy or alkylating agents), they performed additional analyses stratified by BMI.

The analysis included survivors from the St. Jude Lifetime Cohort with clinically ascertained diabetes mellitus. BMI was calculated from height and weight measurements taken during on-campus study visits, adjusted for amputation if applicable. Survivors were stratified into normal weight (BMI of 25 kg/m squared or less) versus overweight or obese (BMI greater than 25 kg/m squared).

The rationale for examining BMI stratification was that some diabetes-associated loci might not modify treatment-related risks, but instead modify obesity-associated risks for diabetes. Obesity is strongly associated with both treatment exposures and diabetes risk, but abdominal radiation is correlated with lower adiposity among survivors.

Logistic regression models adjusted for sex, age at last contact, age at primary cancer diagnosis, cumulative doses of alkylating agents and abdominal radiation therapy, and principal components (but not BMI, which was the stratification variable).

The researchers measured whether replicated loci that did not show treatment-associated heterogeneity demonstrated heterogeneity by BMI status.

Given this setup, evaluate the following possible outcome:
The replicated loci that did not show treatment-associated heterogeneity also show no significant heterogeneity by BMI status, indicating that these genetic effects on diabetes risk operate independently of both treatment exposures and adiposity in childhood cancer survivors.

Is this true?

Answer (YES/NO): NO